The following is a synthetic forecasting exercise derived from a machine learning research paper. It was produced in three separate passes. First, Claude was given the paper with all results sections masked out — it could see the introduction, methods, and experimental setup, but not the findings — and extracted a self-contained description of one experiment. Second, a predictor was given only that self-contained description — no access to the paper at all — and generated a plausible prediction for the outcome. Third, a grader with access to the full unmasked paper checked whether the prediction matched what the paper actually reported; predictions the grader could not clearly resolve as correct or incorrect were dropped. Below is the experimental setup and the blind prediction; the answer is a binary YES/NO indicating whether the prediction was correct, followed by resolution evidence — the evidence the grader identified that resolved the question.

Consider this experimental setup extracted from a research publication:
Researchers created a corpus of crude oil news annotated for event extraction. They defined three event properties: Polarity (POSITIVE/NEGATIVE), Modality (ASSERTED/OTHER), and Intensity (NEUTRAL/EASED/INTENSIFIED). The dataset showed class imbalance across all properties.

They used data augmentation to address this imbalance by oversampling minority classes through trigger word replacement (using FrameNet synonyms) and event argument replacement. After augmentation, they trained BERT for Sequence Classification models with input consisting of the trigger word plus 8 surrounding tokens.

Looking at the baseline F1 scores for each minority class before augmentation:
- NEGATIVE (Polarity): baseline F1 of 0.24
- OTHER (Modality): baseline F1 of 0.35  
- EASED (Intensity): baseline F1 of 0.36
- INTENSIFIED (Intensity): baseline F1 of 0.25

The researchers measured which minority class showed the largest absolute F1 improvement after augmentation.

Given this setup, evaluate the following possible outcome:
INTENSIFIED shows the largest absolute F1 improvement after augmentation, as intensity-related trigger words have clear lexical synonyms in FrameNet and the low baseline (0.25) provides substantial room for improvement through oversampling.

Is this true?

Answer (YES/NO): NO